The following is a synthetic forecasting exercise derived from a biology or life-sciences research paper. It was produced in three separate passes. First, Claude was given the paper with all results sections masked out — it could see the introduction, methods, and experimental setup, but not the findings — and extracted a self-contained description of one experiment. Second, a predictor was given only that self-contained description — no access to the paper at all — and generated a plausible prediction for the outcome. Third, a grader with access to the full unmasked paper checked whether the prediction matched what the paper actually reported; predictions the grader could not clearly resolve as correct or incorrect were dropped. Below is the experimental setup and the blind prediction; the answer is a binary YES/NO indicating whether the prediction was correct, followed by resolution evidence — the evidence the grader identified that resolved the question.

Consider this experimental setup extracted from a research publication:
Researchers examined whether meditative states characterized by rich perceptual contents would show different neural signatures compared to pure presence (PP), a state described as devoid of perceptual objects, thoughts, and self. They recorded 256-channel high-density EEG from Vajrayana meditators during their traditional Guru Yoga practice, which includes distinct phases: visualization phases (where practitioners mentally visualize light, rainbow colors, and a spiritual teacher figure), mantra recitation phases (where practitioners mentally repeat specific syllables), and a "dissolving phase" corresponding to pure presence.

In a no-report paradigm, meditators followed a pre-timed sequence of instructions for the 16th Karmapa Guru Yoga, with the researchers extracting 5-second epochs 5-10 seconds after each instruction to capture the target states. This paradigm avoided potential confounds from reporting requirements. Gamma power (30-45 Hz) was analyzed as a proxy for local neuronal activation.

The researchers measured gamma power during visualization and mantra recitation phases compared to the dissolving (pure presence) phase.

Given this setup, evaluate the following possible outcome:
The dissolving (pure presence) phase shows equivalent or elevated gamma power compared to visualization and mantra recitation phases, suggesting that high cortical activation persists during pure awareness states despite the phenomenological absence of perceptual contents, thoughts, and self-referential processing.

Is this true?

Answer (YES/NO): NO